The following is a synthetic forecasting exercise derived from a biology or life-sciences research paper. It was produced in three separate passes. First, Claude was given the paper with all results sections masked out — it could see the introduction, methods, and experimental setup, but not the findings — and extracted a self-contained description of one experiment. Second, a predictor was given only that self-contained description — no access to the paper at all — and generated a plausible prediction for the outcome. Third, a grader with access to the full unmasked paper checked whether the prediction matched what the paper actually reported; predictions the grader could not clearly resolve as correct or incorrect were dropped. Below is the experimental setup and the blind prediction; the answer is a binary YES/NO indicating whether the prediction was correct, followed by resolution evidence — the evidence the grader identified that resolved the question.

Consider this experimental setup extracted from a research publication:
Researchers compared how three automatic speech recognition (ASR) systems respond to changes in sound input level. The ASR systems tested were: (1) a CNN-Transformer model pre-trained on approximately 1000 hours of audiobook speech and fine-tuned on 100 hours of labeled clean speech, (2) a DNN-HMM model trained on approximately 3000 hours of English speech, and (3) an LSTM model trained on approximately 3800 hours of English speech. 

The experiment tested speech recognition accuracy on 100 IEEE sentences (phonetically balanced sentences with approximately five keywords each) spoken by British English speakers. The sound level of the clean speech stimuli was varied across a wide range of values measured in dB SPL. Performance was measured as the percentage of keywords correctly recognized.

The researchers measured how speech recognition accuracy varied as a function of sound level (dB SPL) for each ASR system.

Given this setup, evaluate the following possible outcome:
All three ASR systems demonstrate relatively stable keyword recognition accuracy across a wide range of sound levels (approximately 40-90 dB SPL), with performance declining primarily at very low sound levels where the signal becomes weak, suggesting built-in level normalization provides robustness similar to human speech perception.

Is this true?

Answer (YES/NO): NO